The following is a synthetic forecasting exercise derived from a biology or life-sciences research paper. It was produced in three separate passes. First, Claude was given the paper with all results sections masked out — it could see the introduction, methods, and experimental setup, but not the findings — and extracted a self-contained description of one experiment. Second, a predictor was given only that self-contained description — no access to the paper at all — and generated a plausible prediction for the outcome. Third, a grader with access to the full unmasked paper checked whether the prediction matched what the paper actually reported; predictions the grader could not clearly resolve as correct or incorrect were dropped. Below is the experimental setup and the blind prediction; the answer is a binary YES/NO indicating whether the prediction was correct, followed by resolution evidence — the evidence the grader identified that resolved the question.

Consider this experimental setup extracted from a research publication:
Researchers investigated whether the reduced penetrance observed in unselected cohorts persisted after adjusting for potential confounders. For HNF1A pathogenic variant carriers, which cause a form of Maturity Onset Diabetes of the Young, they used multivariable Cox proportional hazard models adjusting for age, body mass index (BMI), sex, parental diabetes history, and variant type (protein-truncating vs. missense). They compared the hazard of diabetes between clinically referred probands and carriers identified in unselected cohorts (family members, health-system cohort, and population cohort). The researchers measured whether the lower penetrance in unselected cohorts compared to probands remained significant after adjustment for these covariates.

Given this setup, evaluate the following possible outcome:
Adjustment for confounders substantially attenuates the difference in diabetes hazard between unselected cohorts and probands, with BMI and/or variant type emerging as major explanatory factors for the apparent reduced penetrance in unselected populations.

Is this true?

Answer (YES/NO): NO